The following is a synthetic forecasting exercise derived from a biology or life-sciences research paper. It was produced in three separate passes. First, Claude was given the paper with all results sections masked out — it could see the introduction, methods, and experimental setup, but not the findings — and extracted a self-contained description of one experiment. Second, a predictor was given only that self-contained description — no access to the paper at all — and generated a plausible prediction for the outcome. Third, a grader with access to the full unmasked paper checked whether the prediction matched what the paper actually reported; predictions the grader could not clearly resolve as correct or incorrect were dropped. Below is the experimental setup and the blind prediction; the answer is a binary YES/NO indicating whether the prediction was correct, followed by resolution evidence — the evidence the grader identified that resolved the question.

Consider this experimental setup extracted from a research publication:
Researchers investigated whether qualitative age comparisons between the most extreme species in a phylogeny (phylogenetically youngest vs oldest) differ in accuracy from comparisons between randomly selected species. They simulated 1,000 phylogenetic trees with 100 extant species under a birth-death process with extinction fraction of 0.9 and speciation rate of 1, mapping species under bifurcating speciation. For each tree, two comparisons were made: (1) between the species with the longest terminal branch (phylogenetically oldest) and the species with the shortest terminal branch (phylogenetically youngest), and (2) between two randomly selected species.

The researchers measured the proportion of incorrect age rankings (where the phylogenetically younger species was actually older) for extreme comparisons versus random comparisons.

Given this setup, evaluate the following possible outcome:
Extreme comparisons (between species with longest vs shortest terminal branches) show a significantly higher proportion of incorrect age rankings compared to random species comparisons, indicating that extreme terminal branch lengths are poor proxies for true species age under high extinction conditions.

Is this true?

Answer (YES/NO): NO